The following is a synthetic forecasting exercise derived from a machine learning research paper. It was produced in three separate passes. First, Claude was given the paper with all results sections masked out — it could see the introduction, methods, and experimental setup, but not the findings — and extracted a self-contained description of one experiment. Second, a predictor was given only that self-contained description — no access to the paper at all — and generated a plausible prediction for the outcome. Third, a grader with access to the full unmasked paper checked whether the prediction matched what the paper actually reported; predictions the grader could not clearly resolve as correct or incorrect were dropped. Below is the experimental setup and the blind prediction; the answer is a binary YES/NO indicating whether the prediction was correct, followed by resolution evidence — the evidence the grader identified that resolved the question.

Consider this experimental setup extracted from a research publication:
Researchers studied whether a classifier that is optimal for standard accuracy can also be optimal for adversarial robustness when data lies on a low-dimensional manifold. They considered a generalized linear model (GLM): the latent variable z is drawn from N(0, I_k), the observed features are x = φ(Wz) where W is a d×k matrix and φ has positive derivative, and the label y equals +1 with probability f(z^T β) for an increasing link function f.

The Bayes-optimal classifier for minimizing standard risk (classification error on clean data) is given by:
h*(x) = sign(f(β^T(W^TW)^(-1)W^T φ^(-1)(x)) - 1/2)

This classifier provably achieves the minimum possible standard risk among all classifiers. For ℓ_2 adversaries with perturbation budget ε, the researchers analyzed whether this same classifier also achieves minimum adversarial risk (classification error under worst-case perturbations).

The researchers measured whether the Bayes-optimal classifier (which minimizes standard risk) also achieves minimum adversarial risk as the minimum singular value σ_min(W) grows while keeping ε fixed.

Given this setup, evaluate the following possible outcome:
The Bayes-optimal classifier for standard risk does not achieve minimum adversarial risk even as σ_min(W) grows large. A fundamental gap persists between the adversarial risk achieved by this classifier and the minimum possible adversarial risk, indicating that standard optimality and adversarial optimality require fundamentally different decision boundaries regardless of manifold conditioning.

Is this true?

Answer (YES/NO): NO